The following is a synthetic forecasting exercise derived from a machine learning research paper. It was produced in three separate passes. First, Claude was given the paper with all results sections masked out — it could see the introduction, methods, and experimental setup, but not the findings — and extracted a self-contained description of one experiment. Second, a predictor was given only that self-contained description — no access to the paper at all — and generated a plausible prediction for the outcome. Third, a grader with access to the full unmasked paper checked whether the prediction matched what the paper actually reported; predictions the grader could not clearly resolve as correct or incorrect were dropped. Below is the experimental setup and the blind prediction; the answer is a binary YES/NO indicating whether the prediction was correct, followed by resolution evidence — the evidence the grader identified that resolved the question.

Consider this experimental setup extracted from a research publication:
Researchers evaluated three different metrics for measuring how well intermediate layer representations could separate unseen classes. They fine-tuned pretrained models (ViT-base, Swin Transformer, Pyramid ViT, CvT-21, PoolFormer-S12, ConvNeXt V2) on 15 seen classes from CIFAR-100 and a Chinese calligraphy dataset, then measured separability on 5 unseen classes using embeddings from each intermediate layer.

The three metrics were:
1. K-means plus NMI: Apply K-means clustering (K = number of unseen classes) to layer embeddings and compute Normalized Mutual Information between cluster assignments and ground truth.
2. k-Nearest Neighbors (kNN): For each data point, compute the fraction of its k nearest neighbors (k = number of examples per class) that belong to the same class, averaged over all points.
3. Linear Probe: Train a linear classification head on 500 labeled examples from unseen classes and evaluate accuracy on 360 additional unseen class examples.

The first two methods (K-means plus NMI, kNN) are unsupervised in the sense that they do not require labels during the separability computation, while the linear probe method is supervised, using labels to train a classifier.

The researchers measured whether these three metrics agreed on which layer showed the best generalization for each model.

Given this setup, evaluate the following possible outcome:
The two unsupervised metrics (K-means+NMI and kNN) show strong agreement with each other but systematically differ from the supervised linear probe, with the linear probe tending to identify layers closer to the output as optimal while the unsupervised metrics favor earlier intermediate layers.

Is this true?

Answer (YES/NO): NO